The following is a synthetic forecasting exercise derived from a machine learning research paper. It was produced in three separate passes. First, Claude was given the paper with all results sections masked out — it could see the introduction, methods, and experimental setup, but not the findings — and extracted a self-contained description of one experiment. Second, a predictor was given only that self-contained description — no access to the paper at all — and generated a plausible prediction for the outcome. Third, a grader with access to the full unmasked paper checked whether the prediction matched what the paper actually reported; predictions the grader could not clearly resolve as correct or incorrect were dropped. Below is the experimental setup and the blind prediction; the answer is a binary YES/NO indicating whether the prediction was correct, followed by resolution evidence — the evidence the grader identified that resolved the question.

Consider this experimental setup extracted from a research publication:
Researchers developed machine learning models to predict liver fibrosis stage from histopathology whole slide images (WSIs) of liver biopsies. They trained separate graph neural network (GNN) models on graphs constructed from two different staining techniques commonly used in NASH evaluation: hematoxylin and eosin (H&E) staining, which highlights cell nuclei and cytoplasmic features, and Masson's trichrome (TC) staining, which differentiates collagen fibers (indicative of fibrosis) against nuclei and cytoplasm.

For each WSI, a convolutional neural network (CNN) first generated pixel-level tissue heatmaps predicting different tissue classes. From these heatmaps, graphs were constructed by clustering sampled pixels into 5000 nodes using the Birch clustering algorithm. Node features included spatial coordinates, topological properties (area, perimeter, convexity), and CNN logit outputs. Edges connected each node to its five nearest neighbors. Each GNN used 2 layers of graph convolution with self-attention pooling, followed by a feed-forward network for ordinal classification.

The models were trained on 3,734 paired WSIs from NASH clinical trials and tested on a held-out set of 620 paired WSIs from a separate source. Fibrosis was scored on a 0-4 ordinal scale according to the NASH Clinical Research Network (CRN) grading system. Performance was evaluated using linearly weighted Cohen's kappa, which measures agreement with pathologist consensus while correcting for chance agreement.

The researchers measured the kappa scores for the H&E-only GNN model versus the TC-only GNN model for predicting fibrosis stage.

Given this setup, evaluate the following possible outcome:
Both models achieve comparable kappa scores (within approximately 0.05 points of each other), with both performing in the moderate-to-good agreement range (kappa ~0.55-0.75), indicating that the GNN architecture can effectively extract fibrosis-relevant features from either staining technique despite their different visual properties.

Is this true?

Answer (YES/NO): NO